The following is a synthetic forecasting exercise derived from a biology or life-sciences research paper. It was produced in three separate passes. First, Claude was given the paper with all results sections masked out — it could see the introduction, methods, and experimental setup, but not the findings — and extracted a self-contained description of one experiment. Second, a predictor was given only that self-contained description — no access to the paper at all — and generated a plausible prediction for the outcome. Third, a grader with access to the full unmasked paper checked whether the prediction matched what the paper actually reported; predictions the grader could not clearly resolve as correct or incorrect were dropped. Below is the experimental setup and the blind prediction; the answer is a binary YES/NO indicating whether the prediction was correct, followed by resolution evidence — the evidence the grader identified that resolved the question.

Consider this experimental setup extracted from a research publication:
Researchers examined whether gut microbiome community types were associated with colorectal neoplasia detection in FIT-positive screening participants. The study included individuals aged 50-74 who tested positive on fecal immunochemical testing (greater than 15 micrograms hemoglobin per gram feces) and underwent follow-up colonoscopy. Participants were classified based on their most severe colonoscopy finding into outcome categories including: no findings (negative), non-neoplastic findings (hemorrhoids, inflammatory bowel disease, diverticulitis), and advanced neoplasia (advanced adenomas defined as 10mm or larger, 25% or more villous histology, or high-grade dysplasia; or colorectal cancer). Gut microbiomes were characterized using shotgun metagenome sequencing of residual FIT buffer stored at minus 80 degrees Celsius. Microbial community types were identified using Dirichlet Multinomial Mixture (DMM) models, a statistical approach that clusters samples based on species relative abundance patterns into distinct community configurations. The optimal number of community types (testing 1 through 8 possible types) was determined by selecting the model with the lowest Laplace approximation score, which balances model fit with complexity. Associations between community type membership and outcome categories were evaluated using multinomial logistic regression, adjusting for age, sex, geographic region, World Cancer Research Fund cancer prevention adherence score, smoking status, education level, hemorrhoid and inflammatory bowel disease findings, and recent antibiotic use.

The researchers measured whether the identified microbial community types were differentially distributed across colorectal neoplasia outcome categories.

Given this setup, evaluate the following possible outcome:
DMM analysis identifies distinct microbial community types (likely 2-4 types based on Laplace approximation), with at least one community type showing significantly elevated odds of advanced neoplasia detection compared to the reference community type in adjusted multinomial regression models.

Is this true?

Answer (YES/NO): NO